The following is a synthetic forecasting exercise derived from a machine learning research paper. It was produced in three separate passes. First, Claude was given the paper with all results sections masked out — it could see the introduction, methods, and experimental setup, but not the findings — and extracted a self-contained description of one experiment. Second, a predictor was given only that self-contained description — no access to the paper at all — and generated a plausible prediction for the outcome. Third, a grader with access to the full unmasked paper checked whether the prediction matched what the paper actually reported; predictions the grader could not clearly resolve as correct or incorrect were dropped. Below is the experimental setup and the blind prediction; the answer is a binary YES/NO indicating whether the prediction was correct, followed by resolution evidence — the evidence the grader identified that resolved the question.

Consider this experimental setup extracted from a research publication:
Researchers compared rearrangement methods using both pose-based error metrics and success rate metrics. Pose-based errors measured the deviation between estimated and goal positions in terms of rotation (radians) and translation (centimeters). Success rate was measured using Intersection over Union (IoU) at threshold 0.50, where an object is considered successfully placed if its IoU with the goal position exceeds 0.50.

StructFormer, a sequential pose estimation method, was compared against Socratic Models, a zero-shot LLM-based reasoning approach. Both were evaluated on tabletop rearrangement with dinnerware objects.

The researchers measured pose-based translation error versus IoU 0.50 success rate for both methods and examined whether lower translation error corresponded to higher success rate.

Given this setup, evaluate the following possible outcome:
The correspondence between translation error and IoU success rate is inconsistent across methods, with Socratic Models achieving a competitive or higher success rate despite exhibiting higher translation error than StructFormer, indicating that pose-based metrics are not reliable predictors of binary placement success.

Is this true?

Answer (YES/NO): YES